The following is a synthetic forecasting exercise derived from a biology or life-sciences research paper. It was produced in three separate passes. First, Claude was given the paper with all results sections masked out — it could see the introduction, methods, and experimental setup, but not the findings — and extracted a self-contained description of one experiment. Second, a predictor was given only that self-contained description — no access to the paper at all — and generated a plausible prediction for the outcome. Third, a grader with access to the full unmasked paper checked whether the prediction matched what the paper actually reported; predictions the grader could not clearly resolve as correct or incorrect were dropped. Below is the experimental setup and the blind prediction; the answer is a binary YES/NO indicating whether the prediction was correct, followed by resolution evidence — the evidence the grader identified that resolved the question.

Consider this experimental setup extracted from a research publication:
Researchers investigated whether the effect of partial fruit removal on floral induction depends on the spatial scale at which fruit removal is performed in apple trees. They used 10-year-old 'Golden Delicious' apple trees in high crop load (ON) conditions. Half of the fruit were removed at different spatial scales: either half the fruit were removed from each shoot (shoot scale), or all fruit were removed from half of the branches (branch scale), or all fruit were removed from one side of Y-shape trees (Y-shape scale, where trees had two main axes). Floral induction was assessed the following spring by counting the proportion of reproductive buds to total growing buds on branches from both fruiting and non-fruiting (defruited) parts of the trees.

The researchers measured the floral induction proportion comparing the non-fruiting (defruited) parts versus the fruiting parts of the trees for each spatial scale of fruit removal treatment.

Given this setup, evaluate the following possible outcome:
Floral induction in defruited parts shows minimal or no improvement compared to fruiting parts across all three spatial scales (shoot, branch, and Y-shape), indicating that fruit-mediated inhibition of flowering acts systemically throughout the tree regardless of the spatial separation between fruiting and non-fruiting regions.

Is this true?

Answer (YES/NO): NO